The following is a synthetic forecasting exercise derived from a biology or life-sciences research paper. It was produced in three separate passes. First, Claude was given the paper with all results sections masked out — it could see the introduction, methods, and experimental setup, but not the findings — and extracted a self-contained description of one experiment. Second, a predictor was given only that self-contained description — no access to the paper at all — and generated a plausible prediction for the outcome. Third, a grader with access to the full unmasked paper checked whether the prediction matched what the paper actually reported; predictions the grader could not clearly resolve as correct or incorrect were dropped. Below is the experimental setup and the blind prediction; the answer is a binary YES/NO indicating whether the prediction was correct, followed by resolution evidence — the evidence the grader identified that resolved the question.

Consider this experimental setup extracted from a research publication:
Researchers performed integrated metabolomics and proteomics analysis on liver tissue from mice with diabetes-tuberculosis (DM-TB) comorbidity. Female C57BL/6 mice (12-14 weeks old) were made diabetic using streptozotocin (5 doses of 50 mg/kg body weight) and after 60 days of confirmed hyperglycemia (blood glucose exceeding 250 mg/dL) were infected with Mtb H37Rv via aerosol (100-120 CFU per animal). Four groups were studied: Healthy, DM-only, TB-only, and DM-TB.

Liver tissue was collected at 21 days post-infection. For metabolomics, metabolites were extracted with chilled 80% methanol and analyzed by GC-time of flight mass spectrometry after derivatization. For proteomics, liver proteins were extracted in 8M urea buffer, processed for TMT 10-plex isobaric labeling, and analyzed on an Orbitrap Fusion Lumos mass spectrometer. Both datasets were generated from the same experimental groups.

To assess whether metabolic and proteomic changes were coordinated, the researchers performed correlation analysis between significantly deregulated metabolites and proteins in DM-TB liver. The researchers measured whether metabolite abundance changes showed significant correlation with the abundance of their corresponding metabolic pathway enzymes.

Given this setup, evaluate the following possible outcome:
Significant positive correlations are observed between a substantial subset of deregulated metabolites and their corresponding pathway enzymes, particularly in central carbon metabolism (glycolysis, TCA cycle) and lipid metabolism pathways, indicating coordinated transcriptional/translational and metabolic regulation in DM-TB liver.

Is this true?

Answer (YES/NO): NO